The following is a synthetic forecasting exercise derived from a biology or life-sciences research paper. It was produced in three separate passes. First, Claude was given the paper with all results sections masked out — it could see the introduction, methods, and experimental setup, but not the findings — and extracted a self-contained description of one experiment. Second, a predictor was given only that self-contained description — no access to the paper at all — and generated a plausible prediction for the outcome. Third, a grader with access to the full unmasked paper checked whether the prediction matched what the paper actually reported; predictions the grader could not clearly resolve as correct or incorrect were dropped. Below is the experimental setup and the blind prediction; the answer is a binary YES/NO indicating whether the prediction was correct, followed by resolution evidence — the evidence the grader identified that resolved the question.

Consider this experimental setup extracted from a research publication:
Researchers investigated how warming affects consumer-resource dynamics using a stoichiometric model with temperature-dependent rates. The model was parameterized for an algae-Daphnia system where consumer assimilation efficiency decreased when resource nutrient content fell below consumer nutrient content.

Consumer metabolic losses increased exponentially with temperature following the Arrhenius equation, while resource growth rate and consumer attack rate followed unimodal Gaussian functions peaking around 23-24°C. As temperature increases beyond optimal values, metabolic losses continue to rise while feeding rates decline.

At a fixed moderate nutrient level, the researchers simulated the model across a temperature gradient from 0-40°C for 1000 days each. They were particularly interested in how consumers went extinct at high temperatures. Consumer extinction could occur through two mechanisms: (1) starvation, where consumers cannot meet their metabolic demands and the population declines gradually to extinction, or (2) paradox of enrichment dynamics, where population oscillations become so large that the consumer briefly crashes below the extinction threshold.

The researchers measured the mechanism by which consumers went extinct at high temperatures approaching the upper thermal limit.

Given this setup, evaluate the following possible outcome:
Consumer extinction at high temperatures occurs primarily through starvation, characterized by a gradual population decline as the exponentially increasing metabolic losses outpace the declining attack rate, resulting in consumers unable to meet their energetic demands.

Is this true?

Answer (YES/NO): YES